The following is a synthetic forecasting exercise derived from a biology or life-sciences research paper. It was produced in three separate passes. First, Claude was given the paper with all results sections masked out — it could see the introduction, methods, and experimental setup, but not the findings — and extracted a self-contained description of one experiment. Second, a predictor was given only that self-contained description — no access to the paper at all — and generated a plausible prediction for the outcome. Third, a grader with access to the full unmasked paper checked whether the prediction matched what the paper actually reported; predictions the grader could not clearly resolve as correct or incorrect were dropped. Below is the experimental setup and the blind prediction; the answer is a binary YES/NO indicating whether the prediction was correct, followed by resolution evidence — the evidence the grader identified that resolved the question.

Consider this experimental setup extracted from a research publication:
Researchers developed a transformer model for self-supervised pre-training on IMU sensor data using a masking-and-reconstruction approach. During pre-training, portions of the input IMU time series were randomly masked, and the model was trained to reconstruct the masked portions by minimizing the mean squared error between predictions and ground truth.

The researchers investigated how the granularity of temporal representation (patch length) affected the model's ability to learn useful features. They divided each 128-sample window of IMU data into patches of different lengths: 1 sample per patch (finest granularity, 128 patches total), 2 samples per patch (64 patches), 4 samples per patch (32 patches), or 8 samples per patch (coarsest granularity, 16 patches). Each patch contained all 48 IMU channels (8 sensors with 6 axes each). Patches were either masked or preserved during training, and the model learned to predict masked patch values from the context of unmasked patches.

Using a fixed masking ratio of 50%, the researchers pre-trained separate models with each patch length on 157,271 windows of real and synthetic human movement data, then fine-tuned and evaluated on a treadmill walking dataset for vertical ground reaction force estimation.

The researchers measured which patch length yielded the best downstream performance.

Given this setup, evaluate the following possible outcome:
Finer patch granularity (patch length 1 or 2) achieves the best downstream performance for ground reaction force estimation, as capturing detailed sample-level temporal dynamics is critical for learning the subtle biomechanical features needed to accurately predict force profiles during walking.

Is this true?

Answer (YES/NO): YES